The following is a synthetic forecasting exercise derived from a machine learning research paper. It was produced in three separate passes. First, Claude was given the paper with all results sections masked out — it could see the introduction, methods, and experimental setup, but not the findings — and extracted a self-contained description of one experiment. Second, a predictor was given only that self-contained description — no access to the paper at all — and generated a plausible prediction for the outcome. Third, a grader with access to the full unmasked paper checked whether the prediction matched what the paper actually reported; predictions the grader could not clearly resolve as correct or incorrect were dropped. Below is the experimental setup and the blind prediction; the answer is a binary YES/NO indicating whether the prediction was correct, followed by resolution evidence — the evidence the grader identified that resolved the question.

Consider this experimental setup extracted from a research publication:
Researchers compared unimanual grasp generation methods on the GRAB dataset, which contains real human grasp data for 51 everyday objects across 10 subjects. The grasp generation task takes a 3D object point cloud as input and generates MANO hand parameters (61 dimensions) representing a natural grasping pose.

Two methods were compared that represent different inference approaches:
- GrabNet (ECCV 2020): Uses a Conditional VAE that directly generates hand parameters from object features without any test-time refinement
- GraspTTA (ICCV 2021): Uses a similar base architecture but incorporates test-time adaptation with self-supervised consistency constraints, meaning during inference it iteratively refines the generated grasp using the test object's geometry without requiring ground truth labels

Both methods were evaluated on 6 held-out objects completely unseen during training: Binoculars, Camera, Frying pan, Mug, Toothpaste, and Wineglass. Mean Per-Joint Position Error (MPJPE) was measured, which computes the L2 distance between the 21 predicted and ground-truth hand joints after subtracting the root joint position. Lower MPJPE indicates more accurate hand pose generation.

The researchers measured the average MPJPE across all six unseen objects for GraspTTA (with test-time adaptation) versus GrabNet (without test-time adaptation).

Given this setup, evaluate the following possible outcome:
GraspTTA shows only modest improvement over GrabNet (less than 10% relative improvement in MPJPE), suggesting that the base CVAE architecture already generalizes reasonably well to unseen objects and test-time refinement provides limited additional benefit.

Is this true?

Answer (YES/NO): NO